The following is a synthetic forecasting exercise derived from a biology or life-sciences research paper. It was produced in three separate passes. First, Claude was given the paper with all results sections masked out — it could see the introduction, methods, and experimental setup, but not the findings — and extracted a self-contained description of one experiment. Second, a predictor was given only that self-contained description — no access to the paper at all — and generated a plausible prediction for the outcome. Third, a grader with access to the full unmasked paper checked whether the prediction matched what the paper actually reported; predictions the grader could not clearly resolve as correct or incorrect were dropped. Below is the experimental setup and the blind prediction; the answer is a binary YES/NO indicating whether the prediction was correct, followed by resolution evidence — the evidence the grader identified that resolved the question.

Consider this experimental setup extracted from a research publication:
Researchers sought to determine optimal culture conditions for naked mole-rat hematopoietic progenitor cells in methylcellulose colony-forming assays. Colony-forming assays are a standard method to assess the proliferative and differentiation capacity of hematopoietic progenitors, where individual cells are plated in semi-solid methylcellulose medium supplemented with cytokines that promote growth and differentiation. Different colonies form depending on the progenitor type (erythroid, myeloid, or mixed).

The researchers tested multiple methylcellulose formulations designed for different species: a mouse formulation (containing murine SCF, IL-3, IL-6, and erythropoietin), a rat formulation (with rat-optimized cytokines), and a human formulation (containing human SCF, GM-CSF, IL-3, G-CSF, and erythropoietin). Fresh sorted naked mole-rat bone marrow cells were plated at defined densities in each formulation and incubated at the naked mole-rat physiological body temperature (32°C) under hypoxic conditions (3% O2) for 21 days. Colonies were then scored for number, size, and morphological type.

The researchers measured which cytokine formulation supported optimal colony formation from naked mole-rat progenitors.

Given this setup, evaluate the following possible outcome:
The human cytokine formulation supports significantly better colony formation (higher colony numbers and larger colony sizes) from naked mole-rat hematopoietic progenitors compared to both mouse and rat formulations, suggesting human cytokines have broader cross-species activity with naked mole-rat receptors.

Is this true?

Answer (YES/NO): YES